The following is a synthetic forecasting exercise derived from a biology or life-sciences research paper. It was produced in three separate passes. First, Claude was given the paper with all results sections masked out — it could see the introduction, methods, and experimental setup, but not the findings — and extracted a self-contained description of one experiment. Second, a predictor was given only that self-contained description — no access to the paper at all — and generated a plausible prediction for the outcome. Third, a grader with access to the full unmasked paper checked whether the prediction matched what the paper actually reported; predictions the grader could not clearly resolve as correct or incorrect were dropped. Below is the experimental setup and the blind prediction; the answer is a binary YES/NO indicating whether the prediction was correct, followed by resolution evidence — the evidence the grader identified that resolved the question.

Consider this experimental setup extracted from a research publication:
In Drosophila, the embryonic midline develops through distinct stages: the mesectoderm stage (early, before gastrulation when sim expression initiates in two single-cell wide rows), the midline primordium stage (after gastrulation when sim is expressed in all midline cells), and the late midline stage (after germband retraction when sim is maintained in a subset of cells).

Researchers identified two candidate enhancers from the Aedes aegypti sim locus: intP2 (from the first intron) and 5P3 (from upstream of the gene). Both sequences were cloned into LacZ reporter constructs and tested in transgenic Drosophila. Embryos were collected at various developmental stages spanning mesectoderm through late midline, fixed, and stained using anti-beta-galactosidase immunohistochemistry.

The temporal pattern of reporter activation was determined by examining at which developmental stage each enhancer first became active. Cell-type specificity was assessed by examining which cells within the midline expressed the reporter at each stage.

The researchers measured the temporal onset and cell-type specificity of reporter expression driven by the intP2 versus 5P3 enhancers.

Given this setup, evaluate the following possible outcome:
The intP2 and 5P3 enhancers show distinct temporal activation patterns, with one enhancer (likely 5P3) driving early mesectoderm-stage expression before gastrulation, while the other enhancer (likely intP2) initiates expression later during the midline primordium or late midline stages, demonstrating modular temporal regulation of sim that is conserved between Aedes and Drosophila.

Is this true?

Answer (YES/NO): NO